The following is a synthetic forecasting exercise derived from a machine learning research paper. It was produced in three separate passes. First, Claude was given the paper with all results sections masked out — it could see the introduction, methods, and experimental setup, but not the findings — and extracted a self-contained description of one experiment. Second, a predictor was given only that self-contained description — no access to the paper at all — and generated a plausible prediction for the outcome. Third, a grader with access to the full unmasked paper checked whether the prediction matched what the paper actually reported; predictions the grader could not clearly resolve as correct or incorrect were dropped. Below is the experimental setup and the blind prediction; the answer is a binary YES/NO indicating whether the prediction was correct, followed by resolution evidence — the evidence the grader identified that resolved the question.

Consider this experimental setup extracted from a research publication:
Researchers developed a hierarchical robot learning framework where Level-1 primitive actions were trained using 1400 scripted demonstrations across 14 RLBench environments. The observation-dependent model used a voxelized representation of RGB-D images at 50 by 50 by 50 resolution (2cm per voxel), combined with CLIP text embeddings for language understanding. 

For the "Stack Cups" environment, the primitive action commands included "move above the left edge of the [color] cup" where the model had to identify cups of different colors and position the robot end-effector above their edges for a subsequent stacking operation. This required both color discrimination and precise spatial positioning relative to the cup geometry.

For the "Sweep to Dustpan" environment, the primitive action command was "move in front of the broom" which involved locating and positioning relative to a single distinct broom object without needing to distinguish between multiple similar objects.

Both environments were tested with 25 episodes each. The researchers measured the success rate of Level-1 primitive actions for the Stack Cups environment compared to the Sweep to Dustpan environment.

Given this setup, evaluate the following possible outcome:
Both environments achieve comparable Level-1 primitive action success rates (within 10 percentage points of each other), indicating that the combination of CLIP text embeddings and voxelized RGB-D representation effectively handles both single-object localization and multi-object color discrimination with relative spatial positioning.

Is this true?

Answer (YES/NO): NO